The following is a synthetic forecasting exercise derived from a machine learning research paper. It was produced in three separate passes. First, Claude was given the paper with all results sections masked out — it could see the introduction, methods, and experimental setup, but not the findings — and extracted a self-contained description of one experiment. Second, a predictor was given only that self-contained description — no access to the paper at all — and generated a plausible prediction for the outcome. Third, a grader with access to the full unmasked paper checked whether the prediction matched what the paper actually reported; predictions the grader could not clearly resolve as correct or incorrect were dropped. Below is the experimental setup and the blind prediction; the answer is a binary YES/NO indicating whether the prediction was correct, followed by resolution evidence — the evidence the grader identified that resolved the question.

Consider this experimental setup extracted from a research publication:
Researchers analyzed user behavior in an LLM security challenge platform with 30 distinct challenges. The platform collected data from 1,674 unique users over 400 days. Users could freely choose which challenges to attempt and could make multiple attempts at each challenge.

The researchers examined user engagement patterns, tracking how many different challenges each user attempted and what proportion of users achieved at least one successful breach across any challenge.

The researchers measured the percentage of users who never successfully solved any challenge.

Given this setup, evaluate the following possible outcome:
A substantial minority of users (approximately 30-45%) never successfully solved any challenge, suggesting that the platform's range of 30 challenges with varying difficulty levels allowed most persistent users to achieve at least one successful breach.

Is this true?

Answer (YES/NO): YES